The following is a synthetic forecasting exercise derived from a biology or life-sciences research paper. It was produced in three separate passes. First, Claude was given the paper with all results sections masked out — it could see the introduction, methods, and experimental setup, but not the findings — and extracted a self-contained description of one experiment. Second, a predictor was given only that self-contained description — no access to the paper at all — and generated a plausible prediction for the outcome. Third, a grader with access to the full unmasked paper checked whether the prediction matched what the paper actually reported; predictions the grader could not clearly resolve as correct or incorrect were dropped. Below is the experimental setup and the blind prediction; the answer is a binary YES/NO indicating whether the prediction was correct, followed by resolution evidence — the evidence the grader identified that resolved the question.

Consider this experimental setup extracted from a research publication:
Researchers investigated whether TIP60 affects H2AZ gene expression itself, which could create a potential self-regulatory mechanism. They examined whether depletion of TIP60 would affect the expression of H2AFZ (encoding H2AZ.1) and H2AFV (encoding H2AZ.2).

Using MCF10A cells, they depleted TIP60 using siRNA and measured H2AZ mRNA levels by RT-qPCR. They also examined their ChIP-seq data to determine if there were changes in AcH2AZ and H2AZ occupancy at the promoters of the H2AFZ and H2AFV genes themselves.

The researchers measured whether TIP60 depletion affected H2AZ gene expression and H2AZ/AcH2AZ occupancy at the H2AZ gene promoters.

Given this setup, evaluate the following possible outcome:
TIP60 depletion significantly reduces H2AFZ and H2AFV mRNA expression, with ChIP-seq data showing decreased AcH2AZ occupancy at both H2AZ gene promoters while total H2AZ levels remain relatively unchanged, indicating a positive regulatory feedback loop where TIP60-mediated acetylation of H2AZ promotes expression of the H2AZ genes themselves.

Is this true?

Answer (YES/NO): NO